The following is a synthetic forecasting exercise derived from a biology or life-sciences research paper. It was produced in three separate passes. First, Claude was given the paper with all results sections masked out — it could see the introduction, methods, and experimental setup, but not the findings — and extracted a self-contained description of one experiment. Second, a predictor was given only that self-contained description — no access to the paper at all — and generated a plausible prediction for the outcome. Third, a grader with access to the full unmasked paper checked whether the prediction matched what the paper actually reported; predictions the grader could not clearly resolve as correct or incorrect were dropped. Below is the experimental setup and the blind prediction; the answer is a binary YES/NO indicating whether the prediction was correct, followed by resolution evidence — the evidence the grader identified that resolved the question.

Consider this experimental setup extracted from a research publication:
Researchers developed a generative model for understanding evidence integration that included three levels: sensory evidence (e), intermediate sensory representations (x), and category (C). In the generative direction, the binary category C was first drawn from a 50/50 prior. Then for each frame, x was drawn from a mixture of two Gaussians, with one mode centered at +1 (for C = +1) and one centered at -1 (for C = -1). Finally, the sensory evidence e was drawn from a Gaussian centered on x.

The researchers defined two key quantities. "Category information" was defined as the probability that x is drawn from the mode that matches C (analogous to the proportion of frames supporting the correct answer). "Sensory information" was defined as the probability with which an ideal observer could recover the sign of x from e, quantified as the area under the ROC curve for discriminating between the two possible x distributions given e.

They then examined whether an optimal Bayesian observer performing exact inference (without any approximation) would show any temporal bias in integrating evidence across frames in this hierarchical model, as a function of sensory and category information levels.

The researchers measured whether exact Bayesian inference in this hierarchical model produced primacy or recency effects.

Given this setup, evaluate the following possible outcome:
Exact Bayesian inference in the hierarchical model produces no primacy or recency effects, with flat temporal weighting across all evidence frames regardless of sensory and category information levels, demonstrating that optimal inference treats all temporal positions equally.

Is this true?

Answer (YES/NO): YES